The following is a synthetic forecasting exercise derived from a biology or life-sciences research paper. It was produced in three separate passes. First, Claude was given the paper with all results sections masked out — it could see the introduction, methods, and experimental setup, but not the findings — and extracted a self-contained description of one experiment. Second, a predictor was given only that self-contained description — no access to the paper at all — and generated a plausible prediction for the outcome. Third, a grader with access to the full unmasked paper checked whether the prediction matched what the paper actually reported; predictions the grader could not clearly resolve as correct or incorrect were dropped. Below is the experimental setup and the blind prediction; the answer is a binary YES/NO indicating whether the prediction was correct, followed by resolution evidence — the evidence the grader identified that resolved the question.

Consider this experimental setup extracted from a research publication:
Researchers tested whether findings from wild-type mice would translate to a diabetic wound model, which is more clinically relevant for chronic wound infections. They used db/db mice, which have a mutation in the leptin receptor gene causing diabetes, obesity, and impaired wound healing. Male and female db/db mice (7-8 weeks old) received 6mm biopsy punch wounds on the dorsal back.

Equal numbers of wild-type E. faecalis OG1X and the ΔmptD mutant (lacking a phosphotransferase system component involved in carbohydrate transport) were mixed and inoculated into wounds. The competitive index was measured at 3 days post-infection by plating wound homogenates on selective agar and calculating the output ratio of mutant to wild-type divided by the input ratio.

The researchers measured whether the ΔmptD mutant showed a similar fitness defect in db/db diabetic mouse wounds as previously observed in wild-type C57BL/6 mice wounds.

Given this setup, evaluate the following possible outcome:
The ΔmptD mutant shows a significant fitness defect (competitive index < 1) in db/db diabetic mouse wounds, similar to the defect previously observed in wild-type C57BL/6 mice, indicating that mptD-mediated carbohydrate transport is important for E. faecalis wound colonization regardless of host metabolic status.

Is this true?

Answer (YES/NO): YES